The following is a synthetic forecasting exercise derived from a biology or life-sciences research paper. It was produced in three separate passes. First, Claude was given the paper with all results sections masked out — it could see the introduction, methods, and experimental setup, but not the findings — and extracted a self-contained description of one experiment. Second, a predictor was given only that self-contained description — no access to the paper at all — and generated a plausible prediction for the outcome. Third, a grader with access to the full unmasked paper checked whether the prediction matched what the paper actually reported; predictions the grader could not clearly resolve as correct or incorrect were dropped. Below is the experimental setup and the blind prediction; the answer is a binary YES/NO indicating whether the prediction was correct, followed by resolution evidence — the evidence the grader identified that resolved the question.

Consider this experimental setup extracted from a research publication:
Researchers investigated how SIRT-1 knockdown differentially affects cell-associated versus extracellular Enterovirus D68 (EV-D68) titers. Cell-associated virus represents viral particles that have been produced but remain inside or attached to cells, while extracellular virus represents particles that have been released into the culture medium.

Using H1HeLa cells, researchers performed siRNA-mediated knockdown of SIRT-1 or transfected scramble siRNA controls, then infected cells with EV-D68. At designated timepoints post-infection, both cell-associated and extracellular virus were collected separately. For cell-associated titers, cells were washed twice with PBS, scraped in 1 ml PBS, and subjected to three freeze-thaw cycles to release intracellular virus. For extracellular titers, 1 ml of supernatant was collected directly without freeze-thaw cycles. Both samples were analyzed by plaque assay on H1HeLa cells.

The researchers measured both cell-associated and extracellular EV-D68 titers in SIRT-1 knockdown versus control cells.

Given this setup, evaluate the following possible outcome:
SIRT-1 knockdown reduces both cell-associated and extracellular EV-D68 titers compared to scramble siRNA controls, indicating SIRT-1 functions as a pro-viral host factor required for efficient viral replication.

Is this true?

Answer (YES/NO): NO